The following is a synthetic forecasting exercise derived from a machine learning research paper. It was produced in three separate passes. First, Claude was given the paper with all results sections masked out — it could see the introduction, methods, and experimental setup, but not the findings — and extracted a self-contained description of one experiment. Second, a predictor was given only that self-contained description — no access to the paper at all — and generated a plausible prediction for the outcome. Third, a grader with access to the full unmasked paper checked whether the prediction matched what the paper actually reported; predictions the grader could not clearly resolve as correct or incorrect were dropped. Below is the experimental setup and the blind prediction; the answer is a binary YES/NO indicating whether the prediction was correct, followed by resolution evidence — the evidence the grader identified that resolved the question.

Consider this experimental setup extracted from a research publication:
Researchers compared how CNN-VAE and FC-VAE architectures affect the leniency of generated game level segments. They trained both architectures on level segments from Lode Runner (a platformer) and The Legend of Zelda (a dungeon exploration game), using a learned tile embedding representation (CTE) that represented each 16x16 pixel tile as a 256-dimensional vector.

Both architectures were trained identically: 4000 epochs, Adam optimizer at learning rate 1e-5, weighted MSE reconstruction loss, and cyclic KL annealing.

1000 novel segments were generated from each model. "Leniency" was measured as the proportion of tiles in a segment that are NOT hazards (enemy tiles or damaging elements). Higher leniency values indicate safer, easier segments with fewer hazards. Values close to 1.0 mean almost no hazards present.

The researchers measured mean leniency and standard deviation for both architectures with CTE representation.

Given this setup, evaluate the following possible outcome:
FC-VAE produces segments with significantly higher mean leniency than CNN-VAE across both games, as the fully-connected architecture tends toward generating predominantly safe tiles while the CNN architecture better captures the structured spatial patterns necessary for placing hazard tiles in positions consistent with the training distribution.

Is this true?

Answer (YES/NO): NO